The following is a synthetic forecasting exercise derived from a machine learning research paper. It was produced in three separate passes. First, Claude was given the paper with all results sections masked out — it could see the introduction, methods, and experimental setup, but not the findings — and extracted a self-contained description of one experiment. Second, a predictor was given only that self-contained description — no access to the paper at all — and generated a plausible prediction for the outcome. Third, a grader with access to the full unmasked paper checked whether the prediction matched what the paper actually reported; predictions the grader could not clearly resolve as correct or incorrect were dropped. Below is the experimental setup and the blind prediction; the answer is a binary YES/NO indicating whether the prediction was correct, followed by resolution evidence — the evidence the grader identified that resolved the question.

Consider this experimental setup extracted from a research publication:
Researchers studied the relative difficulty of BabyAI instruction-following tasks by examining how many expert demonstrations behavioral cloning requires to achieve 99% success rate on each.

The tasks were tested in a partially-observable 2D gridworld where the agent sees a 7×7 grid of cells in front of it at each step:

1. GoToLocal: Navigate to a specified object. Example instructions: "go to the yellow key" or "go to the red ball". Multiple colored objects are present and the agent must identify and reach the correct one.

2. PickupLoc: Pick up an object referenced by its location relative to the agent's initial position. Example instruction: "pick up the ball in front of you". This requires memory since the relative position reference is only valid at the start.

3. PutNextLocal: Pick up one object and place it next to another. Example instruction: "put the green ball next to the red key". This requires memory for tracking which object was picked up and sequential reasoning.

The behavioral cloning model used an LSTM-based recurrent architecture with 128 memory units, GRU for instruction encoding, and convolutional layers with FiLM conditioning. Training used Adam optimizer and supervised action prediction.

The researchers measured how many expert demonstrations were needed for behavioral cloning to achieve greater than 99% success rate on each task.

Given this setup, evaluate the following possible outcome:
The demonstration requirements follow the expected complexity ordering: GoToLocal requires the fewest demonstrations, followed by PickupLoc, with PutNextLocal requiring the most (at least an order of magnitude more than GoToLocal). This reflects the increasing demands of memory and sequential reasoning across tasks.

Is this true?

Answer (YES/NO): NO